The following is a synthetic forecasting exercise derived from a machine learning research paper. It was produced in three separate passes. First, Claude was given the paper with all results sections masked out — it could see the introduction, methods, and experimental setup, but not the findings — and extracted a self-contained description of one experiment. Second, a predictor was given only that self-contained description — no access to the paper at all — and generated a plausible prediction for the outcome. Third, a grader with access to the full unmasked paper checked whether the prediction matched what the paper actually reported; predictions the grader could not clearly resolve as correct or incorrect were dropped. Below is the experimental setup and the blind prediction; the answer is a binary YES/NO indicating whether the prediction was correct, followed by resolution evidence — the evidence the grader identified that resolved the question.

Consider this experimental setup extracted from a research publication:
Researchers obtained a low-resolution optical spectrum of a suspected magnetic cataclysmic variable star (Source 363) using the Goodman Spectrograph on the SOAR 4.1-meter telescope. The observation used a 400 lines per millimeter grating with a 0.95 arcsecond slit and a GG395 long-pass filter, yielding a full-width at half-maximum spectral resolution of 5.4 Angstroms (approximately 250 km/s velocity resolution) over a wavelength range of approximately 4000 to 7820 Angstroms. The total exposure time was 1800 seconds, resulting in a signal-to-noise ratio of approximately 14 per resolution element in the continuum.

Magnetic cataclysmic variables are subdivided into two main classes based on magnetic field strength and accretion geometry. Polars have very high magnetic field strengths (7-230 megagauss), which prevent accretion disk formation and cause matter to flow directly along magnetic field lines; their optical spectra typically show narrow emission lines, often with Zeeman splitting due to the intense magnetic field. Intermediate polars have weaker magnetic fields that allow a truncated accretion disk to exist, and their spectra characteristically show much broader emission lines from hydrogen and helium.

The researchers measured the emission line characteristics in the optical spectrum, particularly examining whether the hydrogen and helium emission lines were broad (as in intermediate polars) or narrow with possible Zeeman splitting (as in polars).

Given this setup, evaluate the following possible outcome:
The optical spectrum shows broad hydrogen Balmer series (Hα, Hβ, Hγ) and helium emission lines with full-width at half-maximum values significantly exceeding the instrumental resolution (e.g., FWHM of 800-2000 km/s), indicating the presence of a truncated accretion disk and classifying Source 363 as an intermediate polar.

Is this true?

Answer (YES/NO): YES